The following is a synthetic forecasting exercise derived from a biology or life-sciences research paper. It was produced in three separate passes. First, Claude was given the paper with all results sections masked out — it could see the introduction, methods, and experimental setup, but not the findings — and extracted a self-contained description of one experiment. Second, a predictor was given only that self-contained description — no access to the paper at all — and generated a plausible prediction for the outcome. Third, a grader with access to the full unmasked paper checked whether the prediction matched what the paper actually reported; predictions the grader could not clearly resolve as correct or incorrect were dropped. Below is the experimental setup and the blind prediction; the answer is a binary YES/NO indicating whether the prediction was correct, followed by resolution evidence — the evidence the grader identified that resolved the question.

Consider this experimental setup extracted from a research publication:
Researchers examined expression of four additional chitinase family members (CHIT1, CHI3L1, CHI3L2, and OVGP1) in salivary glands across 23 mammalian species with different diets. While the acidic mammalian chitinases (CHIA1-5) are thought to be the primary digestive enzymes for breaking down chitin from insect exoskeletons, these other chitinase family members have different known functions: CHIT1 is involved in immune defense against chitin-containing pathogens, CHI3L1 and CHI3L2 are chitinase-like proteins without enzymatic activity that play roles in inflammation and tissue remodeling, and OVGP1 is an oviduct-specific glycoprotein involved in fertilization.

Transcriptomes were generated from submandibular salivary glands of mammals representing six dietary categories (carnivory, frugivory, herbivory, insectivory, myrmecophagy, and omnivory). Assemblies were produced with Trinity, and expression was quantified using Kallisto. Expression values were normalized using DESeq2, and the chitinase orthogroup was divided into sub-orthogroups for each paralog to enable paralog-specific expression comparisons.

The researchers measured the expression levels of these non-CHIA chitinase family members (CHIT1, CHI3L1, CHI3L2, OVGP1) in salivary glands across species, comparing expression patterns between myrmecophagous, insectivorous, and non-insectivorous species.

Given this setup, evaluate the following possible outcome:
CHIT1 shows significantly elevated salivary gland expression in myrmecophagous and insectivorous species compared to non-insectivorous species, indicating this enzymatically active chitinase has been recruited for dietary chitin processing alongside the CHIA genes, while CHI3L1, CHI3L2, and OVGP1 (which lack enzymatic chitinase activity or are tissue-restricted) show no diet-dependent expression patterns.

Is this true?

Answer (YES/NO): NO